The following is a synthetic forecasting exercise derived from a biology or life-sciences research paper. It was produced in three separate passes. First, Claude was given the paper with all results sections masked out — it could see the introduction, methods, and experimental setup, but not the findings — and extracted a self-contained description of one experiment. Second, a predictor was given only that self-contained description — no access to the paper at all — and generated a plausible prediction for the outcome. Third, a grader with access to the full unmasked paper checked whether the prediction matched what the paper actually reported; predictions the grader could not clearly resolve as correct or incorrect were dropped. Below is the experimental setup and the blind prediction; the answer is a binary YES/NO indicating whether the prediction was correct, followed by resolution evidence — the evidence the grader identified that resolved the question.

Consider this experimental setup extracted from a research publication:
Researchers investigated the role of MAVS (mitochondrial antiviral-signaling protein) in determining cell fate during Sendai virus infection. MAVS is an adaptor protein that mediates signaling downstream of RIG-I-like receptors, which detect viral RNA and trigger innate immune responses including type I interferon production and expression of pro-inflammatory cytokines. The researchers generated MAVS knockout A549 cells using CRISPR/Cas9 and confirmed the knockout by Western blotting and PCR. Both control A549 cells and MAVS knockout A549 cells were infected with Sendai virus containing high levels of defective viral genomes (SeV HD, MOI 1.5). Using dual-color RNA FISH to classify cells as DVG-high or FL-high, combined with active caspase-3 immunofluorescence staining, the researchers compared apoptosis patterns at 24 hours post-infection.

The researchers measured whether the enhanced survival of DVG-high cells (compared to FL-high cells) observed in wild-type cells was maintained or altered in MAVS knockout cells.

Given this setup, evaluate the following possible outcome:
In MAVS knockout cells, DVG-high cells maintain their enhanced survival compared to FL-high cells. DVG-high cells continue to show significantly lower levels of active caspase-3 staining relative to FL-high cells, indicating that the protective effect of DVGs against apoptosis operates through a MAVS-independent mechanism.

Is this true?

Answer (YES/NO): NO